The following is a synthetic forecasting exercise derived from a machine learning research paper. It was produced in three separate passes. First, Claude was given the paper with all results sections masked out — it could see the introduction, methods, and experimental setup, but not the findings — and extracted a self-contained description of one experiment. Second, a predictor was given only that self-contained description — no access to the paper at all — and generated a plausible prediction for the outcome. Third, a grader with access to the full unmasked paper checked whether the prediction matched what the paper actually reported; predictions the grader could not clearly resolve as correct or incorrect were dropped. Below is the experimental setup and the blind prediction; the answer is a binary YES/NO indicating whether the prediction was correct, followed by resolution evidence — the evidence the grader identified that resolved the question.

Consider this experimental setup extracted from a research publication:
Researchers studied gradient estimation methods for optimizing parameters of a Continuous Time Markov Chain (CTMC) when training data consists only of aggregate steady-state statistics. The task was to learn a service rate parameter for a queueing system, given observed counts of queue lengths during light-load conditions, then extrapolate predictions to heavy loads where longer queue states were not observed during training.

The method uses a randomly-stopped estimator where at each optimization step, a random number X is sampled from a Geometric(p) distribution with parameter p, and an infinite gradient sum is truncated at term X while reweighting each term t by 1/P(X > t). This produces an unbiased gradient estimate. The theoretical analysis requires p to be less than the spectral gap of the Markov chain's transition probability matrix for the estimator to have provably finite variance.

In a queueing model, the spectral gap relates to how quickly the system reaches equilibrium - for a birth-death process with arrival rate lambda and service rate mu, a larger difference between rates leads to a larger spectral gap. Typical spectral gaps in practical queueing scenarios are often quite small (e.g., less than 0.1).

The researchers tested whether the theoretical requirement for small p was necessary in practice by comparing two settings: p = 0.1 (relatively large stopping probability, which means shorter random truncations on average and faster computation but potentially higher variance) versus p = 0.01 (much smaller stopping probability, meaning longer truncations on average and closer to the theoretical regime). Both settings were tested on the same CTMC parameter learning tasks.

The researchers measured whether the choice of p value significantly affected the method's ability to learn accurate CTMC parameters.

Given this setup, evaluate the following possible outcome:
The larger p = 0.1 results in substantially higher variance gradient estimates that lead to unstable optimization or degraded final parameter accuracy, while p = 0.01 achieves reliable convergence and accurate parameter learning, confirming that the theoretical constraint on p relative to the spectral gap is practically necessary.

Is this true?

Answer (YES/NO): NO